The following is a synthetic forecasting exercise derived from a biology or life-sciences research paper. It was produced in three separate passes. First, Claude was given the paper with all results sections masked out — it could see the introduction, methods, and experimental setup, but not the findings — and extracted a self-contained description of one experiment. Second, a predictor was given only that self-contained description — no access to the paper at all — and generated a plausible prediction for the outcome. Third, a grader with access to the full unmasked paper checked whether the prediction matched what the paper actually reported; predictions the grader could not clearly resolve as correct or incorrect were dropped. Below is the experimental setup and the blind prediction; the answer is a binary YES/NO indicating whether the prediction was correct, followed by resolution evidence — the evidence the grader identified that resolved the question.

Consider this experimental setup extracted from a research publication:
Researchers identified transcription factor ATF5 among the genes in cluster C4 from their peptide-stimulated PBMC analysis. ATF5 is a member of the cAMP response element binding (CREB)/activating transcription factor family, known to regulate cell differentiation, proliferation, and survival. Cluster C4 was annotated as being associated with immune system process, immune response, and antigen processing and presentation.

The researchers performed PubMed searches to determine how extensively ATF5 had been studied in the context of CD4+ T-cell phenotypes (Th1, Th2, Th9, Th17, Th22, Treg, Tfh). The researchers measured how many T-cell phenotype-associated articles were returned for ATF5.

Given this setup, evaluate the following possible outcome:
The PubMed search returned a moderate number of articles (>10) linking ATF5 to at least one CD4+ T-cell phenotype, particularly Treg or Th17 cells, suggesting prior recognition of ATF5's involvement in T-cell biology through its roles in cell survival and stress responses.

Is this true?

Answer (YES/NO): NO